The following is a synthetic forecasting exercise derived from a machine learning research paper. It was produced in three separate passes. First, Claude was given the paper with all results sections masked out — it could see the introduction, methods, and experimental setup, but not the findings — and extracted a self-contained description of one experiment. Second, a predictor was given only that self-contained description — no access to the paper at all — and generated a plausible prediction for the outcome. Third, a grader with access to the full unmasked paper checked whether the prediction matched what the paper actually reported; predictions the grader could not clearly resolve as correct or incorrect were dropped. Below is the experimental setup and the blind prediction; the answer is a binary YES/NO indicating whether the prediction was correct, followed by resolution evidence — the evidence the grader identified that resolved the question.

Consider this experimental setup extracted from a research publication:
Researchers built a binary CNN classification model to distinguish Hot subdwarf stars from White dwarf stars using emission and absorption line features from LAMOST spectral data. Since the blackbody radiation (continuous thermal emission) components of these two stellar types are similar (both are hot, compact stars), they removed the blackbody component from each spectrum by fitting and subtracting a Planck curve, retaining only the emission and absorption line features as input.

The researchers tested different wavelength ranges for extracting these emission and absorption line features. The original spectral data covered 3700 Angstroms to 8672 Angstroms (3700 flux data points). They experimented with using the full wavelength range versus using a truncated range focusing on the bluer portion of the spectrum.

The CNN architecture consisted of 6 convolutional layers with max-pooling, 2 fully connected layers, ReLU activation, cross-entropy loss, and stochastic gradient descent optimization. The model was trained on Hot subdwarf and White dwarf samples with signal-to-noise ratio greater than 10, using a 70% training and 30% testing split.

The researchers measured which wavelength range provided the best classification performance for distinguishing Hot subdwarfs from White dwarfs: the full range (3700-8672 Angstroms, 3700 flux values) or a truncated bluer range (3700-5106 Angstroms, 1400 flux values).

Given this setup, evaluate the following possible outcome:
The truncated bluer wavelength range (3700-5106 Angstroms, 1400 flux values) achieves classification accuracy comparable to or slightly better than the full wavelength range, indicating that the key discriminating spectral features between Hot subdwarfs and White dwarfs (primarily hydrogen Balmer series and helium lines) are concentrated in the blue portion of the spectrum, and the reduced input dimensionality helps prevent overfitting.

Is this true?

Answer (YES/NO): YES